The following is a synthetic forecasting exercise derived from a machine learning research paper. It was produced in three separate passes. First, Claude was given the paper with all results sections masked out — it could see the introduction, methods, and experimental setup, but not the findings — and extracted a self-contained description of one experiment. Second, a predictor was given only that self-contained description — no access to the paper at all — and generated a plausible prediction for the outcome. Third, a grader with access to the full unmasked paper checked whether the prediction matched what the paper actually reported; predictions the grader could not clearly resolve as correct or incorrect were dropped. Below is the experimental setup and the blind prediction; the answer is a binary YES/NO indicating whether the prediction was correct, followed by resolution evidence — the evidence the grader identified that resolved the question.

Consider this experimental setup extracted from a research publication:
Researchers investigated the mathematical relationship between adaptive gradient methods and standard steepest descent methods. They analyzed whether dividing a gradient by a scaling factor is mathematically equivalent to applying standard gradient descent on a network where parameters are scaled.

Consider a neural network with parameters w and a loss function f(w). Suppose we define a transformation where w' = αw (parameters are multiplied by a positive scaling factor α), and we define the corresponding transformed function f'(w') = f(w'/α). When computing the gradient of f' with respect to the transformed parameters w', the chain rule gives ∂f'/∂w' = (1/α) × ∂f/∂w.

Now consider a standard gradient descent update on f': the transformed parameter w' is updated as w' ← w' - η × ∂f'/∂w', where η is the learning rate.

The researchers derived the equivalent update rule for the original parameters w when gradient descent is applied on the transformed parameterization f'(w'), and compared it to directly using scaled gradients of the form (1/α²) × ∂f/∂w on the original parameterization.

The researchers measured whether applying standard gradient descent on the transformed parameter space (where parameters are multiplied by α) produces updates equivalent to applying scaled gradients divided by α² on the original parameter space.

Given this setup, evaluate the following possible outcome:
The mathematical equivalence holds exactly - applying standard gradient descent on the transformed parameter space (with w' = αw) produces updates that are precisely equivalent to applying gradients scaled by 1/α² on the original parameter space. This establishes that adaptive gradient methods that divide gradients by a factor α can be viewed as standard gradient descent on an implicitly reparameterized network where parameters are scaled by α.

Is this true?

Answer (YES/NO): YES